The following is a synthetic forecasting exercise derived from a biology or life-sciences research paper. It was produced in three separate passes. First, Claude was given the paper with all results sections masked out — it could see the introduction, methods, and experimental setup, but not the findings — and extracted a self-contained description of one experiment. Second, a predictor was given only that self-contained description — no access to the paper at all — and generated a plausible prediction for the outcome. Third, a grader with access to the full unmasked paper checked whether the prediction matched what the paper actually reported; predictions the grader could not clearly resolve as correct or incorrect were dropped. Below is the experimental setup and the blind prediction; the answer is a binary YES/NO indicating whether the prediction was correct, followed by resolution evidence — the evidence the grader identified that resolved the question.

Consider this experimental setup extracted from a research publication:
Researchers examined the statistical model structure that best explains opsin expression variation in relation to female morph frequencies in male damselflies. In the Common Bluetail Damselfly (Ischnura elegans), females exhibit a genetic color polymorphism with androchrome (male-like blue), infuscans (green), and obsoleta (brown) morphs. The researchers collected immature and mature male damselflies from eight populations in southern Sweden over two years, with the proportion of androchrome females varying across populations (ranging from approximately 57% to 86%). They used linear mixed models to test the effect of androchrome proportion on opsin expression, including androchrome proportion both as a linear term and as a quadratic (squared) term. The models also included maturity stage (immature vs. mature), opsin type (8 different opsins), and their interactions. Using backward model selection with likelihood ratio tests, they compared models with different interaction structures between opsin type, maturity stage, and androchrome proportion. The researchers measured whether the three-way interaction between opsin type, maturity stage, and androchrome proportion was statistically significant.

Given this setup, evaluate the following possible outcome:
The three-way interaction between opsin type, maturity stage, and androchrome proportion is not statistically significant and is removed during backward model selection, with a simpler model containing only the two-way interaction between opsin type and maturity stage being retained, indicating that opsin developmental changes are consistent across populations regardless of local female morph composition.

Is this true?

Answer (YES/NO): NO